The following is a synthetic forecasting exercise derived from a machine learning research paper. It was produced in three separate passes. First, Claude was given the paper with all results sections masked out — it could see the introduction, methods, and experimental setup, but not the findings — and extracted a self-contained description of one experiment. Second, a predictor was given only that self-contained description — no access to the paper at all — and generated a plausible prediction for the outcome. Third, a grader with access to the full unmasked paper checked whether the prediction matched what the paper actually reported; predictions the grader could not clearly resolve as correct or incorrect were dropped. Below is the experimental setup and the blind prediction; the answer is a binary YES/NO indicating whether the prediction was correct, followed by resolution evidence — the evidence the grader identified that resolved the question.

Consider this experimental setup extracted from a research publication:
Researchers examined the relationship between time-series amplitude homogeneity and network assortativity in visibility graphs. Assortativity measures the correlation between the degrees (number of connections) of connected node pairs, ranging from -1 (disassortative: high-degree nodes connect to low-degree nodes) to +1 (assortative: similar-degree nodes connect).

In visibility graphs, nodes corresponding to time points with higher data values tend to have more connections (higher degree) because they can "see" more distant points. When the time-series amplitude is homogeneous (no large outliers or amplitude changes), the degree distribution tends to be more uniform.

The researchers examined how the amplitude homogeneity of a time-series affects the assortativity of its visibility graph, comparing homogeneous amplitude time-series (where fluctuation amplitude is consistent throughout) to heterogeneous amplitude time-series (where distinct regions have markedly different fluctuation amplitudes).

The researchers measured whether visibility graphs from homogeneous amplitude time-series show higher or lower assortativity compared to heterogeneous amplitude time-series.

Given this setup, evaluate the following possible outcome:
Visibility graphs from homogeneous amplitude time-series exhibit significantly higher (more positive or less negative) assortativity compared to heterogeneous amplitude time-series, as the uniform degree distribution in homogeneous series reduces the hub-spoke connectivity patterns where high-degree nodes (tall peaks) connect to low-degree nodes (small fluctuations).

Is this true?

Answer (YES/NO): YES